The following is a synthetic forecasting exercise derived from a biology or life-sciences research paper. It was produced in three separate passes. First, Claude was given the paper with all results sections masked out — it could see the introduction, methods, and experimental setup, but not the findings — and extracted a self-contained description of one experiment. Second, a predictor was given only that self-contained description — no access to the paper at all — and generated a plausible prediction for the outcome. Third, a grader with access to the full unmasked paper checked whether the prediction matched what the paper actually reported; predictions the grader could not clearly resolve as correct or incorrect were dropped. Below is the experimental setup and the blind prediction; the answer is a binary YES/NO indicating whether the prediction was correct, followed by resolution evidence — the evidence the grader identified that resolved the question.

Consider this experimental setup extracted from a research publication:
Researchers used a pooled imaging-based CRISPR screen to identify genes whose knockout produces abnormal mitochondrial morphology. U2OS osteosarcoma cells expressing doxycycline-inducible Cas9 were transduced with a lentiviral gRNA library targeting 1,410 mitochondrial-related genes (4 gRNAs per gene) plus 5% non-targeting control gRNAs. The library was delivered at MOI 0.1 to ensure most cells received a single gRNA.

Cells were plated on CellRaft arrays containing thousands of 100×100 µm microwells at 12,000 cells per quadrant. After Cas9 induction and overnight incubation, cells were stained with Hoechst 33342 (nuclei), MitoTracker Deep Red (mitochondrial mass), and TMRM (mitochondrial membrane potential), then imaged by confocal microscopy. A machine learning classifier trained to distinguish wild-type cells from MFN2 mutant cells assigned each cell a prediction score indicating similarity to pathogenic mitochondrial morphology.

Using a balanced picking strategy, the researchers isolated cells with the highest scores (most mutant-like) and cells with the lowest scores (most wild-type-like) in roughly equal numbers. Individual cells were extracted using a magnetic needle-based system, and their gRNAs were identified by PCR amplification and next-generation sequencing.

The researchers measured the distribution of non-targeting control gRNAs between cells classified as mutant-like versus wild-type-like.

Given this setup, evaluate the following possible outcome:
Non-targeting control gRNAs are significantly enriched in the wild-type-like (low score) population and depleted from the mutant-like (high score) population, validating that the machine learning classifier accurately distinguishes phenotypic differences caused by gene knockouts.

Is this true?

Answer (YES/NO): YES